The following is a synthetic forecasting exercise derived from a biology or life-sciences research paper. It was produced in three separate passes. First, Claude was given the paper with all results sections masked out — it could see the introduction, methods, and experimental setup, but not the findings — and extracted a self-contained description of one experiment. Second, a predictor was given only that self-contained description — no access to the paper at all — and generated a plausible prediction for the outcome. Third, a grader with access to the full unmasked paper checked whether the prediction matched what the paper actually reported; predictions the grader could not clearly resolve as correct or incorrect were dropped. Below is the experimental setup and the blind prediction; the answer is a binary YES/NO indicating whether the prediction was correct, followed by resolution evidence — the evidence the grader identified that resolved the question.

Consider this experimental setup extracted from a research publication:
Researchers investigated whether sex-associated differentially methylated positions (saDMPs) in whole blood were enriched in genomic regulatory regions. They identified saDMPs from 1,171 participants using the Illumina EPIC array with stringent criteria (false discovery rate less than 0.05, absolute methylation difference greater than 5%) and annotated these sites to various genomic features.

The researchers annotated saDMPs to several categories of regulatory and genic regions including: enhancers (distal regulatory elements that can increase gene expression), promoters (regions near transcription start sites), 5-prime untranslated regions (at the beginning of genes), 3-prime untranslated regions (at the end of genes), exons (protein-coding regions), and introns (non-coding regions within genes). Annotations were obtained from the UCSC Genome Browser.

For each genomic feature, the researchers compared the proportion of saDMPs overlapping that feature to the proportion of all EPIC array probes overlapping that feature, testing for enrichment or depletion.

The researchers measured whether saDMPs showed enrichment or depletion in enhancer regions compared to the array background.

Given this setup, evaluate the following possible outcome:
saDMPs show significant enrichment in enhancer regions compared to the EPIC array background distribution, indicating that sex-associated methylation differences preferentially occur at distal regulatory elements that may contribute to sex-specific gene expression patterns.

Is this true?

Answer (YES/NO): YES